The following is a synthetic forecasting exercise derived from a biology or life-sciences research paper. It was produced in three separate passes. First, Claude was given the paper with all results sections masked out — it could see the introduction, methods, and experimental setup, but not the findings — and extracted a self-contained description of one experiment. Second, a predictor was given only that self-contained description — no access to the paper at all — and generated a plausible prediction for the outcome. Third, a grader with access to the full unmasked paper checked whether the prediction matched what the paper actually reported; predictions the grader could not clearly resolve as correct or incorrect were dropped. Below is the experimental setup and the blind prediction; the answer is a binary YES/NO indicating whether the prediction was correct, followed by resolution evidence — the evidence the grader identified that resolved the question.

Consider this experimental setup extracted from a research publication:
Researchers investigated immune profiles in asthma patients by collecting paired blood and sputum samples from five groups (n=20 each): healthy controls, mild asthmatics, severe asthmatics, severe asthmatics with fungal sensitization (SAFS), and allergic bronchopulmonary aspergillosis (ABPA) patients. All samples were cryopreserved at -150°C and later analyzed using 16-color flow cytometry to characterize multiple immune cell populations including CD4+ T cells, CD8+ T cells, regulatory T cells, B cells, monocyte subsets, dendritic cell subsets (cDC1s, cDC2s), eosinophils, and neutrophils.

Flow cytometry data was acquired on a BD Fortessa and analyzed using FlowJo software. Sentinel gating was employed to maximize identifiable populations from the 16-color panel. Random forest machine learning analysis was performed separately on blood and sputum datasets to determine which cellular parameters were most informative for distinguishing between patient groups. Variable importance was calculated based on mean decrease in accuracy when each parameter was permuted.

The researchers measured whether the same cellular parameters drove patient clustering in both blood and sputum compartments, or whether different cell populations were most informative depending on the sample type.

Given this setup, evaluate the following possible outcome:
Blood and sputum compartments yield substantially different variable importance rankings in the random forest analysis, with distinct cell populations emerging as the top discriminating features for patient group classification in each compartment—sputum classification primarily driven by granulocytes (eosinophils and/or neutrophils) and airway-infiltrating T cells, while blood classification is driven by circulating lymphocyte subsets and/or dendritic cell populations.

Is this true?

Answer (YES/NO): NO